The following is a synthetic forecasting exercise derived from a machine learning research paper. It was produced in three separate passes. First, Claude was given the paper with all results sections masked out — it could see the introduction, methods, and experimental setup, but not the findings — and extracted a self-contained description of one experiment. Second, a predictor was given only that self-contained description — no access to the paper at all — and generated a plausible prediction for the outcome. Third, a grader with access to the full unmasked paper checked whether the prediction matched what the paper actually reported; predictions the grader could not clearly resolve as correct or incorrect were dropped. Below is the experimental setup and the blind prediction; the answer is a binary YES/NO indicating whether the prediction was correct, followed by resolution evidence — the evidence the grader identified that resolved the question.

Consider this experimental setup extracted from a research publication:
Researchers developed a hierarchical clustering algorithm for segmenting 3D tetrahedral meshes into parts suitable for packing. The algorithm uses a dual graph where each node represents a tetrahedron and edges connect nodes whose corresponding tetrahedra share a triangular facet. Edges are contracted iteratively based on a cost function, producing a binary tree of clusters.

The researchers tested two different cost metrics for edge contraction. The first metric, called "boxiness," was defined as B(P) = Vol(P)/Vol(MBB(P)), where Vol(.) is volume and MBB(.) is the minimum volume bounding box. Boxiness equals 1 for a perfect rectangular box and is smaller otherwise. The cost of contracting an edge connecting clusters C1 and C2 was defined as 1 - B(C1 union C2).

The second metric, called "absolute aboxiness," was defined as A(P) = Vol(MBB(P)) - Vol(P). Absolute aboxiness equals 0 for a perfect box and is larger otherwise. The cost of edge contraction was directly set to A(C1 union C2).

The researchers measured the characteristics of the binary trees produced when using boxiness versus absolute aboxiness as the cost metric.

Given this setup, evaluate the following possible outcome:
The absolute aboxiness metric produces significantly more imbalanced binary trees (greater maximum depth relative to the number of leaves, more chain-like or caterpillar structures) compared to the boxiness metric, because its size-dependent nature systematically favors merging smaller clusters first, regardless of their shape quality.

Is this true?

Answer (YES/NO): NO